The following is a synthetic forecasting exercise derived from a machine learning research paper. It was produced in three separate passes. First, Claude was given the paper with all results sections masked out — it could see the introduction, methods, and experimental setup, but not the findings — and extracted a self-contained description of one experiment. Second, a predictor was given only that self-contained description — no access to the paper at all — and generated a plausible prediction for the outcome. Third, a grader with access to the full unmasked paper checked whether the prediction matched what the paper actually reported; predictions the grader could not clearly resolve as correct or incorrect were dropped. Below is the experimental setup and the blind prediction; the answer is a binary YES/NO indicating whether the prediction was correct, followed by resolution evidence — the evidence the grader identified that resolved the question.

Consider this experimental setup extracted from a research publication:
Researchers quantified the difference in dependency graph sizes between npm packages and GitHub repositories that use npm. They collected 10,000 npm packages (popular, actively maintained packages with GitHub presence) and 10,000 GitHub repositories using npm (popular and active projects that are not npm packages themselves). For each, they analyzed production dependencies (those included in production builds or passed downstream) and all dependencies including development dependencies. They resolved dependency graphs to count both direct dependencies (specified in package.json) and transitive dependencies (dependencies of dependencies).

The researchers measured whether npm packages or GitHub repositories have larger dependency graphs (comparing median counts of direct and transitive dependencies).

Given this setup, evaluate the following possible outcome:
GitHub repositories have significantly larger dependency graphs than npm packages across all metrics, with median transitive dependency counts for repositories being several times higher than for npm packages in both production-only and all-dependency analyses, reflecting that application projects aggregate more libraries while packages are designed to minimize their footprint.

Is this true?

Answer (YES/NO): YES